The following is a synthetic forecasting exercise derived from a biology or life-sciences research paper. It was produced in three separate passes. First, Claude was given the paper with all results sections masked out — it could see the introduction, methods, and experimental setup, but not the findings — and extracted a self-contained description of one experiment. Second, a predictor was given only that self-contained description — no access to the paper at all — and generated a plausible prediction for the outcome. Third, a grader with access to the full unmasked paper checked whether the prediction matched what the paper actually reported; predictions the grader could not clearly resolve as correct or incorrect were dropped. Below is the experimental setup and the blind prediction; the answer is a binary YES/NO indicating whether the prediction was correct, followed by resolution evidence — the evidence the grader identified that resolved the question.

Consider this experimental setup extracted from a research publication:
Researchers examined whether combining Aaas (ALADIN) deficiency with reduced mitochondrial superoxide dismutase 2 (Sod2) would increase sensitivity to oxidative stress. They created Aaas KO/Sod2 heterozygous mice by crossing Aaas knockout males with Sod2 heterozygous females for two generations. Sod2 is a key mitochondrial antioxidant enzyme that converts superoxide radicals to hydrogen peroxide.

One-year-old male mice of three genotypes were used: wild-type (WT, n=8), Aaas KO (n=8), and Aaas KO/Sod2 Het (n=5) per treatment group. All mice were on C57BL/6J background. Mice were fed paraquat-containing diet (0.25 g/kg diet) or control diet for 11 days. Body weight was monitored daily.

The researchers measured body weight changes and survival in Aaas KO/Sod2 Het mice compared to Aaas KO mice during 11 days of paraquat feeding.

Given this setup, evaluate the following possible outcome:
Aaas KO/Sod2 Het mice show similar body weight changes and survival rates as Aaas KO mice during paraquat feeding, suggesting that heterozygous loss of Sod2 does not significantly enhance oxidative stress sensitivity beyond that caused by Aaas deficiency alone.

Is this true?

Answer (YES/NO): YES